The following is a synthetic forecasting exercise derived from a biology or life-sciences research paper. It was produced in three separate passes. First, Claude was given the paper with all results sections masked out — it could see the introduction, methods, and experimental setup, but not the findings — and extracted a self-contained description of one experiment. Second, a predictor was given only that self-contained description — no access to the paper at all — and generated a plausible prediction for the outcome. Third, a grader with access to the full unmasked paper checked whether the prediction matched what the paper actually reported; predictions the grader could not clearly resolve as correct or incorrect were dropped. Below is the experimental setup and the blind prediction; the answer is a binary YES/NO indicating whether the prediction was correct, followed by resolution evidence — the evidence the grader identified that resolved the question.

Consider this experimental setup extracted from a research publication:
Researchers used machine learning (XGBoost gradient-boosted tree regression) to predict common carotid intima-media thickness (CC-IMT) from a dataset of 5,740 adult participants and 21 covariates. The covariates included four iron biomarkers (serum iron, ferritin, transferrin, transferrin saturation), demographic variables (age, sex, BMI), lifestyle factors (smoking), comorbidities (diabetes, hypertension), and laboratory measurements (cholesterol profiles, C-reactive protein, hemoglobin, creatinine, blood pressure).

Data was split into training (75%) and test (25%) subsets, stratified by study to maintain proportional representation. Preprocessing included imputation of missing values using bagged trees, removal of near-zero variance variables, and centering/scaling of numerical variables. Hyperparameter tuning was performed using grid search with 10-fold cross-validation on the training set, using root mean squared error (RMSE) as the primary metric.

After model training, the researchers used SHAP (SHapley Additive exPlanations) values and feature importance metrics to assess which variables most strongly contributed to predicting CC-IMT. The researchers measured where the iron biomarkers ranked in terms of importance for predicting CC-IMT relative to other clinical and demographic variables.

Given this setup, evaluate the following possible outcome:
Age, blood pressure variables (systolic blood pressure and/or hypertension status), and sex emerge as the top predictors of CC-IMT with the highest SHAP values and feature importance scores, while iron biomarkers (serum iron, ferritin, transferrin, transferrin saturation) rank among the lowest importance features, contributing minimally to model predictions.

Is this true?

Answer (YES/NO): NO